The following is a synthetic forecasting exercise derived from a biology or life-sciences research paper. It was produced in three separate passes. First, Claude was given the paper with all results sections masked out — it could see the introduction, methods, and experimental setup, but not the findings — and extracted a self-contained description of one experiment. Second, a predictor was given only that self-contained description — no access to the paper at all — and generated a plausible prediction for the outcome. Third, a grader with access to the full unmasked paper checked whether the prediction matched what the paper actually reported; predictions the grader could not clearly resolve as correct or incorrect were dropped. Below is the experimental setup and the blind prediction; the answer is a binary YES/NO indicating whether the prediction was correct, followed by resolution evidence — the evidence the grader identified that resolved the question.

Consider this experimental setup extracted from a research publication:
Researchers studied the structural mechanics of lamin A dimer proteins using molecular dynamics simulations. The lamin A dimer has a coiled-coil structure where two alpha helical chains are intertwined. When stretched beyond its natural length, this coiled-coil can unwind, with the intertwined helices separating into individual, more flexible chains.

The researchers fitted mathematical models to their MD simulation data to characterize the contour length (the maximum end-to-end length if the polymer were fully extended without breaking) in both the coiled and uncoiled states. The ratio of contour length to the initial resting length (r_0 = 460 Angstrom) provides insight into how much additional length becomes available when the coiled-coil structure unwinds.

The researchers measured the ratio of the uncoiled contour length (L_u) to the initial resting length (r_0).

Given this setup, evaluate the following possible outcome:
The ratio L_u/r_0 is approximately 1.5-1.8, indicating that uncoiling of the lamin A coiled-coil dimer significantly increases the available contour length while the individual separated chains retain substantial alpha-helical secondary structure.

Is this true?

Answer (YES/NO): NO